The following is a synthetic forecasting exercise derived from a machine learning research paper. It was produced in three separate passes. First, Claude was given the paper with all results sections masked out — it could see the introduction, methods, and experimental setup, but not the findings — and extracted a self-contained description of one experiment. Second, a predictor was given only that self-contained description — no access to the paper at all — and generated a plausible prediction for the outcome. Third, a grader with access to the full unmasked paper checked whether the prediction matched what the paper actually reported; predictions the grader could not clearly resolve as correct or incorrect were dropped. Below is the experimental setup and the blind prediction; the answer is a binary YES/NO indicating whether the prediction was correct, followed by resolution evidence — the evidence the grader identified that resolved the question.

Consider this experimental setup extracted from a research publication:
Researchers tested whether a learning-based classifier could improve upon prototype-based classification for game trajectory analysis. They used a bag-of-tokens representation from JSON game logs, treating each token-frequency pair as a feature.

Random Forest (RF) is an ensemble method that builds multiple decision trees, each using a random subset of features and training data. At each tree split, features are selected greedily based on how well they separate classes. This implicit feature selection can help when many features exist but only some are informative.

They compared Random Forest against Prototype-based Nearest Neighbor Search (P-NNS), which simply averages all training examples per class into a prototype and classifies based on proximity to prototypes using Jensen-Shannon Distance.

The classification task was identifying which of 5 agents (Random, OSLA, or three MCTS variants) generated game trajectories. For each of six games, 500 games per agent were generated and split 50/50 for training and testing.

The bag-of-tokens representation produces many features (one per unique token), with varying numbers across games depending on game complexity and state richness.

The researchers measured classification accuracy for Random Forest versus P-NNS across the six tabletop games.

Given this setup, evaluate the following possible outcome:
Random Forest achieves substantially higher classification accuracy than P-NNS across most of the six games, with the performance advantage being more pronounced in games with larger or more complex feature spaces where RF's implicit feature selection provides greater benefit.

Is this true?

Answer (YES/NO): NO